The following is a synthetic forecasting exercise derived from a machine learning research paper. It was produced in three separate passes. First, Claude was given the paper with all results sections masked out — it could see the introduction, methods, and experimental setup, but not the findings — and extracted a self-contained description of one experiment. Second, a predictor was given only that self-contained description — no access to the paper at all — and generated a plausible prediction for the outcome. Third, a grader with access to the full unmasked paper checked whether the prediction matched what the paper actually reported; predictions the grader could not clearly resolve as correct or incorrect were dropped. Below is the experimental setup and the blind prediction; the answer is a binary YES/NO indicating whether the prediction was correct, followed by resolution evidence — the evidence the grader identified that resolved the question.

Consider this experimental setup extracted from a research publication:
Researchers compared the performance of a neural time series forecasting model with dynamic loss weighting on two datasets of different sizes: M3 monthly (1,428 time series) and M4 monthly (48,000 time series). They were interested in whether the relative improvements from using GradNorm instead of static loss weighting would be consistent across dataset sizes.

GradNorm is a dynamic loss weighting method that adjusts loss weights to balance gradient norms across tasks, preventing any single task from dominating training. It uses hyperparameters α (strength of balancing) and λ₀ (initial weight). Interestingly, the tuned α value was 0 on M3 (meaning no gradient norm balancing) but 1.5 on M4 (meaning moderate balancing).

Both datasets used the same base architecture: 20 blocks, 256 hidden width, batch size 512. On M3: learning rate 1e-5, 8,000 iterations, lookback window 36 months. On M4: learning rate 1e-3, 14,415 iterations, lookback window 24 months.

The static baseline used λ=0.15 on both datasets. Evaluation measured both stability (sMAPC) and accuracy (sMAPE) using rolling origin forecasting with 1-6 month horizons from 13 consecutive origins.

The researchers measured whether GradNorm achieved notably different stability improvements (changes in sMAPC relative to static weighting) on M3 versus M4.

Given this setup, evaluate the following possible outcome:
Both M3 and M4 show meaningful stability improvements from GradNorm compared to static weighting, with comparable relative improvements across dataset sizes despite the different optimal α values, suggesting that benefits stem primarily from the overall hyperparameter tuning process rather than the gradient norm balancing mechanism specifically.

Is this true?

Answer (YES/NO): NO